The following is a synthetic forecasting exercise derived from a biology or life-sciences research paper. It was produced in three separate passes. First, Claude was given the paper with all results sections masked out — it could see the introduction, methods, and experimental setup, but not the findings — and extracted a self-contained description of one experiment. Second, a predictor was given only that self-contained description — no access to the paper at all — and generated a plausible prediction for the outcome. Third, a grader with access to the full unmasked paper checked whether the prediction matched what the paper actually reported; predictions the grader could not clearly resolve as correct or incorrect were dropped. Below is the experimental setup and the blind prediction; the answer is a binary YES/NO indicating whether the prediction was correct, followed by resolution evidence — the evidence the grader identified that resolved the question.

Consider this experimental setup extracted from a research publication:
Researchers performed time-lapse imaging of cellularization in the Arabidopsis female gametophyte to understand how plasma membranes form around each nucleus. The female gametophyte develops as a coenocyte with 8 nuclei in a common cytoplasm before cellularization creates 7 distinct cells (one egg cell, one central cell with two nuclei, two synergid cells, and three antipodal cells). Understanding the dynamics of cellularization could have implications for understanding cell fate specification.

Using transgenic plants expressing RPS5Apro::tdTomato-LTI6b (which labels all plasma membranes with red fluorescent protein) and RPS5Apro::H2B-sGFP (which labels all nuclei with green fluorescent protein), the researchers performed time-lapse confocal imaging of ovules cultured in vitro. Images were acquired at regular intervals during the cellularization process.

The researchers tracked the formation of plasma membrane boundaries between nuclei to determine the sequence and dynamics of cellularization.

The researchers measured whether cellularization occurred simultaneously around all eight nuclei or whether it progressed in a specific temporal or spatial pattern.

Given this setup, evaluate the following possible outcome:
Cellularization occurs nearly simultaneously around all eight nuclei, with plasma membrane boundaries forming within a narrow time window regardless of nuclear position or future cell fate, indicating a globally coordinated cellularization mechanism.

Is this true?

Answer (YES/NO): NO